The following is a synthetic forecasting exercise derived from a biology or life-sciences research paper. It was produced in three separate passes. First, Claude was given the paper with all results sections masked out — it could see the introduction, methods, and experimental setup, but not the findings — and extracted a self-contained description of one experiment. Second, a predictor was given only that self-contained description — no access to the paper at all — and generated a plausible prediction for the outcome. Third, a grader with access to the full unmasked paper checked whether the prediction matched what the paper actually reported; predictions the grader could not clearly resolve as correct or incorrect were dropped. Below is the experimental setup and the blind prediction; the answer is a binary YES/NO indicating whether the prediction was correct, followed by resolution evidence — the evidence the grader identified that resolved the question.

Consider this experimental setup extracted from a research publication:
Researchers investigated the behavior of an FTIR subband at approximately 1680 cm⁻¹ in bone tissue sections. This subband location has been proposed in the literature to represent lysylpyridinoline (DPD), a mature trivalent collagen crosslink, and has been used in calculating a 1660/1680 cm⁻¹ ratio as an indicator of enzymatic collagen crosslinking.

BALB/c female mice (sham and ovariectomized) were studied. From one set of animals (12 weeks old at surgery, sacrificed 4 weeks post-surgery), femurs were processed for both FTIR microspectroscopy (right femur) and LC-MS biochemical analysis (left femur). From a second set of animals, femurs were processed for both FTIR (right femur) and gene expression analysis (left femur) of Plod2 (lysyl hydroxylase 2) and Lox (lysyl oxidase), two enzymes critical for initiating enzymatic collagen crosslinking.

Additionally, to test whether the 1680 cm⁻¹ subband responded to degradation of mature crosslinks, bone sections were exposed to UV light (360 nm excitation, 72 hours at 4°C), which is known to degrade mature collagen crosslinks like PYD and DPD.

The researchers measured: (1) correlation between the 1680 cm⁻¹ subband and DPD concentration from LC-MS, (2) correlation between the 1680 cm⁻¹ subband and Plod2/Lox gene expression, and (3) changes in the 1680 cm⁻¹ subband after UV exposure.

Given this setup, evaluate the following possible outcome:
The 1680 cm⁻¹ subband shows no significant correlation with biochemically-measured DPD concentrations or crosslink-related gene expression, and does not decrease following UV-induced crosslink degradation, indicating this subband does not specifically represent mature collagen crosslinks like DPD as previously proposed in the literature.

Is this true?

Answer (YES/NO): NO